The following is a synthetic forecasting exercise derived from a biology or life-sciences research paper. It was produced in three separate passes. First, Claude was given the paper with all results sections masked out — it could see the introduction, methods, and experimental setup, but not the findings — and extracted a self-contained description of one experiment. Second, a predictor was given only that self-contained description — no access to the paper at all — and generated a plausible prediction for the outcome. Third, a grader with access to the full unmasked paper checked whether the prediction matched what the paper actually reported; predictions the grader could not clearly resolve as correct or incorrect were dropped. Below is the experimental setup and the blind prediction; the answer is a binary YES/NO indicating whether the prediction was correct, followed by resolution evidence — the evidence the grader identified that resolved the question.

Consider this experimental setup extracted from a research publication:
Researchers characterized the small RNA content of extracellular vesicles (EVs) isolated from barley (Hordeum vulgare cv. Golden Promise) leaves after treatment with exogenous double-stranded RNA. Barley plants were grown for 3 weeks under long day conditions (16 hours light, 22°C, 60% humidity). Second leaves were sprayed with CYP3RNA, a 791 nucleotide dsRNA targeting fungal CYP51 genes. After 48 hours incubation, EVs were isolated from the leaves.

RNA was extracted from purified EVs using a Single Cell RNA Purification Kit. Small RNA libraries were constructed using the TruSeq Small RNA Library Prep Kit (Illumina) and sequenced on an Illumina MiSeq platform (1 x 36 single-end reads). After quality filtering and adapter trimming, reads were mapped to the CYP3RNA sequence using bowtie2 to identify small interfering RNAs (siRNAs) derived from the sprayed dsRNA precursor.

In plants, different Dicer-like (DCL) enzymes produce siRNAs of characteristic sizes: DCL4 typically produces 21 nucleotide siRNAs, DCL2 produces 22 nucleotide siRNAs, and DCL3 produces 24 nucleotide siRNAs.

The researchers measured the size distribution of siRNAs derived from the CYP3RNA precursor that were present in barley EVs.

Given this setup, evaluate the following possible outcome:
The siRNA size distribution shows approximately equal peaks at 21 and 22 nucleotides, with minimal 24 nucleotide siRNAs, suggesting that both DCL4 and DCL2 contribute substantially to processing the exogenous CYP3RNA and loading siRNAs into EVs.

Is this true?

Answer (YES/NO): NO